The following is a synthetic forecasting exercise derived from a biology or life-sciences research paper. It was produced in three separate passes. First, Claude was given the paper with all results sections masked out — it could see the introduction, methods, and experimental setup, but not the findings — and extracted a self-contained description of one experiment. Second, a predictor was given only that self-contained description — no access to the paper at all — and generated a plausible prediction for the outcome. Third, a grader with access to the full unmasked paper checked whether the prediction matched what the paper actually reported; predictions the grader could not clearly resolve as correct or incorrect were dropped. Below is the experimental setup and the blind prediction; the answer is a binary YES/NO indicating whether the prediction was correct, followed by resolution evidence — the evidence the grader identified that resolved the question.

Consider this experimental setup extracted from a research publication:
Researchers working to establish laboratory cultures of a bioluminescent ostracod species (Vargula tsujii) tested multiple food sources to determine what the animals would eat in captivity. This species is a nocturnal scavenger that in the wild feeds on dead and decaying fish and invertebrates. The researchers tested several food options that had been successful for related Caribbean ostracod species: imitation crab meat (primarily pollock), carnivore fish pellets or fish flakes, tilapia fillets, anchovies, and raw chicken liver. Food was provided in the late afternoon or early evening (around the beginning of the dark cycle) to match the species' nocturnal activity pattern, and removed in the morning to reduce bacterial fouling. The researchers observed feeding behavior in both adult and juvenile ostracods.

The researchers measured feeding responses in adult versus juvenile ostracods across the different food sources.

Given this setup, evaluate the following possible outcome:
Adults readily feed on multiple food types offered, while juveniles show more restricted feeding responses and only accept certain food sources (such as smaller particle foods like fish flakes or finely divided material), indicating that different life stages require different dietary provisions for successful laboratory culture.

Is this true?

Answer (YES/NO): NO